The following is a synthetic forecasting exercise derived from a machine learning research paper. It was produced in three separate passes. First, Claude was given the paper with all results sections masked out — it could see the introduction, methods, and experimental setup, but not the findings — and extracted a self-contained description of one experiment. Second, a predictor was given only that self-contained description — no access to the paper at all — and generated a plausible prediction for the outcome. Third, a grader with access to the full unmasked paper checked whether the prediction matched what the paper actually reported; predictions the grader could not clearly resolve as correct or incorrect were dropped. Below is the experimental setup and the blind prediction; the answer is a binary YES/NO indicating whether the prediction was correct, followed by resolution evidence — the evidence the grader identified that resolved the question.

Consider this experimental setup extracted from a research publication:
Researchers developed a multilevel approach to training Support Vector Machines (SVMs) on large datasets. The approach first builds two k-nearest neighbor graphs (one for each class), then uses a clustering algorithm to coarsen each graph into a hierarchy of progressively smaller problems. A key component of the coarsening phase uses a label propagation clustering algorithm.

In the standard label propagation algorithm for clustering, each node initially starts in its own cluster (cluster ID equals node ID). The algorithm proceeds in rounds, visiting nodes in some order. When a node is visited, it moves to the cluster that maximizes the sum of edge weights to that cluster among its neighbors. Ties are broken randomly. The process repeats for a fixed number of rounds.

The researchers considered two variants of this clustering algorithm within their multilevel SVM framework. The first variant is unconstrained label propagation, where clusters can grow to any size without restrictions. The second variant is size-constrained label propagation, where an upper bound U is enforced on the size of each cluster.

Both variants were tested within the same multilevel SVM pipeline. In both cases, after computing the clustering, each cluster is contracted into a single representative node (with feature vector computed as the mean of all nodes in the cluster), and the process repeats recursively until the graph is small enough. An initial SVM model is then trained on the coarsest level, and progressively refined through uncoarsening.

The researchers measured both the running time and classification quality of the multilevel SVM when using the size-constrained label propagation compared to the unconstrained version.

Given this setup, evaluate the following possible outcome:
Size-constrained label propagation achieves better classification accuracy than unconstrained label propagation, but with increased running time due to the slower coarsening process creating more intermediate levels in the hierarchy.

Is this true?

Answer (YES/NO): NO